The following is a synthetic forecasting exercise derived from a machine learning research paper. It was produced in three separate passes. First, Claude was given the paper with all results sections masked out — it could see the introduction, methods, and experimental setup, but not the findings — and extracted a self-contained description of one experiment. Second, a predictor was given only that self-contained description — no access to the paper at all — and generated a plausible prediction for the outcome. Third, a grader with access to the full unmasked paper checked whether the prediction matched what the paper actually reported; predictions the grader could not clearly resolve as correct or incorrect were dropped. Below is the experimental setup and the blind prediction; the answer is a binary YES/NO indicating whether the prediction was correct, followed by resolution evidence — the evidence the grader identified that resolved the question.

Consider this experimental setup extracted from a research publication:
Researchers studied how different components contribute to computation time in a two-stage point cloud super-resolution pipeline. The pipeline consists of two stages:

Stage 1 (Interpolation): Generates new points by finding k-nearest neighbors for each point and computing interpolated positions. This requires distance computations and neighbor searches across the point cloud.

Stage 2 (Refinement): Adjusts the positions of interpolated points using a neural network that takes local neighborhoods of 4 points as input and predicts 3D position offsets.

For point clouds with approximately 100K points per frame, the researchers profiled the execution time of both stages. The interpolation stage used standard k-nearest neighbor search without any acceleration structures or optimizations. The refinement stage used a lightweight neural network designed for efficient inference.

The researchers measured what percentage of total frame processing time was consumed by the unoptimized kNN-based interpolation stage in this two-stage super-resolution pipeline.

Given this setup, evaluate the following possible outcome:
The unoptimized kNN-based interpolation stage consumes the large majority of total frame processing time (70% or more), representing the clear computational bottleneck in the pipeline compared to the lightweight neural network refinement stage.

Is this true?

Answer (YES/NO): YES